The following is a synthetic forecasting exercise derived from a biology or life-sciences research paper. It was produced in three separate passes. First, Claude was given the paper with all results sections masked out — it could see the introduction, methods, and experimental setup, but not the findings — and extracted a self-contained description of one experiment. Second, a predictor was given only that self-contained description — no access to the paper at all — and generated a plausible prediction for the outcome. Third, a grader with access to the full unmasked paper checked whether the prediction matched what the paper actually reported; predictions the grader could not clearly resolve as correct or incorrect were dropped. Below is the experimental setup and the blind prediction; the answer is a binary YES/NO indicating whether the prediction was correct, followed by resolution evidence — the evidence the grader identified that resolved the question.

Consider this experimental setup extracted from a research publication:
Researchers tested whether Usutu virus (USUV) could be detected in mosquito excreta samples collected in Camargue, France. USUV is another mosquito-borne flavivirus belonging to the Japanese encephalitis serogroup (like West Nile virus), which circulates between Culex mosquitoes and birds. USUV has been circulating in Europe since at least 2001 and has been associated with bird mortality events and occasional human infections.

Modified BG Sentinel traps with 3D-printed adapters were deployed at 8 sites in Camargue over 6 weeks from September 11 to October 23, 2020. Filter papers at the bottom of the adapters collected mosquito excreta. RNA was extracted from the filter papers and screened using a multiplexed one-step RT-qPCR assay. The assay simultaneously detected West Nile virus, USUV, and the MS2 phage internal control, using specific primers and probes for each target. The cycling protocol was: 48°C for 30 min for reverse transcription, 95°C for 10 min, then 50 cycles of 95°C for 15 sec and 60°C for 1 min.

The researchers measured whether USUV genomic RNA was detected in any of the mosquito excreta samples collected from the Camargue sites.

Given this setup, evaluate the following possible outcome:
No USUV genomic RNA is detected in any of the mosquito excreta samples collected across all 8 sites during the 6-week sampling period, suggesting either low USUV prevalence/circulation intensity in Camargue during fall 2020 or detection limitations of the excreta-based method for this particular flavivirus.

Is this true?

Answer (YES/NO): YES